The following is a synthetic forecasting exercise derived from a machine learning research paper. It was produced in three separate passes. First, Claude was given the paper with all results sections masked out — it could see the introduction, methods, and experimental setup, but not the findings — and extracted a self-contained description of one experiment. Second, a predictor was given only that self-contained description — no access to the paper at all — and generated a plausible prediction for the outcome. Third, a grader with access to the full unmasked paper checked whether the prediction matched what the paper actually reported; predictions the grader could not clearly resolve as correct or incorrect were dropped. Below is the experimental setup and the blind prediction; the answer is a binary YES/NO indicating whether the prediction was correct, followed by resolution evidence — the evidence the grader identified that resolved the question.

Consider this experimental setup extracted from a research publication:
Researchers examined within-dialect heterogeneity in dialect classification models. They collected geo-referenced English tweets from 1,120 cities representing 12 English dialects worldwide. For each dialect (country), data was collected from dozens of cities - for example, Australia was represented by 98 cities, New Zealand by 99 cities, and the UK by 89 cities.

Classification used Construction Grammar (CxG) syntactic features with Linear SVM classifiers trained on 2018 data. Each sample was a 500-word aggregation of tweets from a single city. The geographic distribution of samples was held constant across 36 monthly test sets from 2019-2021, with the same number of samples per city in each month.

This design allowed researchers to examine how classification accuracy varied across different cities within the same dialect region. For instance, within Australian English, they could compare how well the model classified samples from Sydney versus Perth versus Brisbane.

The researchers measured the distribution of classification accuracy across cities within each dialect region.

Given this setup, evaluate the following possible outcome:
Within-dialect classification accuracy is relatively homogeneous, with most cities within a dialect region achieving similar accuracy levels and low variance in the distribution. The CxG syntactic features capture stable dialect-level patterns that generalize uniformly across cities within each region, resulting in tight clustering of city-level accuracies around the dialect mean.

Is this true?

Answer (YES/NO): NO